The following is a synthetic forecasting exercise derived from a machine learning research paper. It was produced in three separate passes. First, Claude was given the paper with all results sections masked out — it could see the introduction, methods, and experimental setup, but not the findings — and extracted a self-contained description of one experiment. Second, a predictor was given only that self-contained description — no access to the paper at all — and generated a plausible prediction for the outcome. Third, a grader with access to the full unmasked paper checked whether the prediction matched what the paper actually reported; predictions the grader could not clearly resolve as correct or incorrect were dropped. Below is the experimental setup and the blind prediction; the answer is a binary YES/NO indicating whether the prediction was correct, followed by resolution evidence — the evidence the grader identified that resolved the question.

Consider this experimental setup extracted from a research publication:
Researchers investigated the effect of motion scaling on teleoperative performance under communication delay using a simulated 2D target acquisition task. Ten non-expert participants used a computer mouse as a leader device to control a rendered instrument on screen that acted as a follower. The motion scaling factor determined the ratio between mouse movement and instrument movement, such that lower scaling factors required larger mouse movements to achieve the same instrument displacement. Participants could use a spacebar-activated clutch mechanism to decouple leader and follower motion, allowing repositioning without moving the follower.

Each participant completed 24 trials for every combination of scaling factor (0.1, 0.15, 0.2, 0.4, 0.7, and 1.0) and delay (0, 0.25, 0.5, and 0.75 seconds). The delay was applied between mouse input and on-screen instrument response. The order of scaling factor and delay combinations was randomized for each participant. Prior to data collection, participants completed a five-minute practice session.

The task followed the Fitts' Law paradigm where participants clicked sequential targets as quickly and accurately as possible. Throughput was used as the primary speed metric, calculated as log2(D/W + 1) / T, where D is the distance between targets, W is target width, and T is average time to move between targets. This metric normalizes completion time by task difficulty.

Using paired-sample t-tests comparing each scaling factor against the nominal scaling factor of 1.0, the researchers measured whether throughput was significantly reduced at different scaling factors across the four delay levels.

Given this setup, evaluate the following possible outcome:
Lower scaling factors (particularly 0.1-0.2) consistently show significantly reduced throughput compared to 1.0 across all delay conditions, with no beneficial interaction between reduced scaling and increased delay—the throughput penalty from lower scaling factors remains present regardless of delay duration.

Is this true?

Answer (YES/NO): NO